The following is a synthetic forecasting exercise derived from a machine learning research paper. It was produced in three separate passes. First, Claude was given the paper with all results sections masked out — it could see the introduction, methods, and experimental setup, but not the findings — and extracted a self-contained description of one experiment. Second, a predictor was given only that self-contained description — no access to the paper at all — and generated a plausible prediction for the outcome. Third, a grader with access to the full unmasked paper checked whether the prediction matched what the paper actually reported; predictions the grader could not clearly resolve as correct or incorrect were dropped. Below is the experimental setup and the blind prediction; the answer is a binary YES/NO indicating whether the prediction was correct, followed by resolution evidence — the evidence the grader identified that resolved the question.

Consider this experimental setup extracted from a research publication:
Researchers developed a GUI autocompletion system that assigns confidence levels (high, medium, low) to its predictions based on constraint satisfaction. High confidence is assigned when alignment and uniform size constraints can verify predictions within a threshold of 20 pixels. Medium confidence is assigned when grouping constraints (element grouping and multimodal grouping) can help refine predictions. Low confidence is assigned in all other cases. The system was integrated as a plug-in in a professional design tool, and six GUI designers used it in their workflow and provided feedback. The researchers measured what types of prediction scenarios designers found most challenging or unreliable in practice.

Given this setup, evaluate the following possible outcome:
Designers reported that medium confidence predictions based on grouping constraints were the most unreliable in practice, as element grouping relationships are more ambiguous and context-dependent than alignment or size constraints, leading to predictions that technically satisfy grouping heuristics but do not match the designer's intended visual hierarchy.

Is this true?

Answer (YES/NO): NO